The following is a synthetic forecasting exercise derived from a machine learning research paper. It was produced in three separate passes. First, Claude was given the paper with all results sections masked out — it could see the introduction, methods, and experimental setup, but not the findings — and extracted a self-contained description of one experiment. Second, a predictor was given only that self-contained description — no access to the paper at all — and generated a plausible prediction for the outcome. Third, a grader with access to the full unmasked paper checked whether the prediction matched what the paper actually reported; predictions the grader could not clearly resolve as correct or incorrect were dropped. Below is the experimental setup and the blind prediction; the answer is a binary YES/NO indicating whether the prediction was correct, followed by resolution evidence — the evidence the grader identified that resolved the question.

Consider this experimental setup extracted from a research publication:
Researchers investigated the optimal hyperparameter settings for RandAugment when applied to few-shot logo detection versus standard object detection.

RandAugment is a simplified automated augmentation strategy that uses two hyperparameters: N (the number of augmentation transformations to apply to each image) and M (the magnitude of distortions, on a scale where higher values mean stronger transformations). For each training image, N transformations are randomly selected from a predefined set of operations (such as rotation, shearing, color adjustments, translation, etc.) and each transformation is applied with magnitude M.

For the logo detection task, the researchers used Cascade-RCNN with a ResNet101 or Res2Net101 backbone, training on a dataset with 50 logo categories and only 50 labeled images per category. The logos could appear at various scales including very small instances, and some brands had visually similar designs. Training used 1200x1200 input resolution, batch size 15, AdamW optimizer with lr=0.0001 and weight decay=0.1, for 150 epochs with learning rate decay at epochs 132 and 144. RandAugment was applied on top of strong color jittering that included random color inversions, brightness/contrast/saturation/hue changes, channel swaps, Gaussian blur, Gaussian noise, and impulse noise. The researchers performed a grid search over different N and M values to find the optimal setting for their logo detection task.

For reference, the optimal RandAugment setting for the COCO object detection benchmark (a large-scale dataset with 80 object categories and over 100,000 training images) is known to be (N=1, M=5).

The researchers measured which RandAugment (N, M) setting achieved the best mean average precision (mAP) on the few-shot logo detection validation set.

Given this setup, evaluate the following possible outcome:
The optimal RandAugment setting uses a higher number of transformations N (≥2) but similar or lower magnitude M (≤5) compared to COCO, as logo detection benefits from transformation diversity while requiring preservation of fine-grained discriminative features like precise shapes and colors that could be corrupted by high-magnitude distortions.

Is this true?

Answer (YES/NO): NO